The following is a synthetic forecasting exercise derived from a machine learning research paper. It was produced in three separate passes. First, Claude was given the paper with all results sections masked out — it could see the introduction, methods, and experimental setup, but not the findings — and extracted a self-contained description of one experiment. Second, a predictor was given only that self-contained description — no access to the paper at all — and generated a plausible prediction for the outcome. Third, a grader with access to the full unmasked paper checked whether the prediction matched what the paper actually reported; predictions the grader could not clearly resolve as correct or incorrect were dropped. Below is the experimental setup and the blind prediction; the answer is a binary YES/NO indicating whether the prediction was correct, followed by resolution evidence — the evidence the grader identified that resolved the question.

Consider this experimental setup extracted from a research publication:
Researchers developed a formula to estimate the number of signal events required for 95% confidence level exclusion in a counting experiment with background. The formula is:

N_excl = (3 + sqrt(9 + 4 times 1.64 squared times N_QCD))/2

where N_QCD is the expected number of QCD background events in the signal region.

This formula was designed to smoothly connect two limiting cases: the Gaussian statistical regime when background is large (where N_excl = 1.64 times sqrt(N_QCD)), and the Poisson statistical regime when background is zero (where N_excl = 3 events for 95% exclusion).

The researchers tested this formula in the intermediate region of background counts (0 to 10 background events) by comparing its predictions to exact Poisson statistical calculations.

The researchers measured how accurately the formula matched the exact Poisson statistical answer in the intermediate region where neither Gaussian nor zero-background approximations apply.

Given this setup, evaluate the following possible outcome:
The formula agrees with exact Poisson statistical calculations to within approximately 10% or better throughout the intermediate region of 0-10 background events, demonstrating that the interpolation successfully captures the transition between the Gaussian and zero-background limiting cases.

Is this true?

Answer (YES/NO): NO